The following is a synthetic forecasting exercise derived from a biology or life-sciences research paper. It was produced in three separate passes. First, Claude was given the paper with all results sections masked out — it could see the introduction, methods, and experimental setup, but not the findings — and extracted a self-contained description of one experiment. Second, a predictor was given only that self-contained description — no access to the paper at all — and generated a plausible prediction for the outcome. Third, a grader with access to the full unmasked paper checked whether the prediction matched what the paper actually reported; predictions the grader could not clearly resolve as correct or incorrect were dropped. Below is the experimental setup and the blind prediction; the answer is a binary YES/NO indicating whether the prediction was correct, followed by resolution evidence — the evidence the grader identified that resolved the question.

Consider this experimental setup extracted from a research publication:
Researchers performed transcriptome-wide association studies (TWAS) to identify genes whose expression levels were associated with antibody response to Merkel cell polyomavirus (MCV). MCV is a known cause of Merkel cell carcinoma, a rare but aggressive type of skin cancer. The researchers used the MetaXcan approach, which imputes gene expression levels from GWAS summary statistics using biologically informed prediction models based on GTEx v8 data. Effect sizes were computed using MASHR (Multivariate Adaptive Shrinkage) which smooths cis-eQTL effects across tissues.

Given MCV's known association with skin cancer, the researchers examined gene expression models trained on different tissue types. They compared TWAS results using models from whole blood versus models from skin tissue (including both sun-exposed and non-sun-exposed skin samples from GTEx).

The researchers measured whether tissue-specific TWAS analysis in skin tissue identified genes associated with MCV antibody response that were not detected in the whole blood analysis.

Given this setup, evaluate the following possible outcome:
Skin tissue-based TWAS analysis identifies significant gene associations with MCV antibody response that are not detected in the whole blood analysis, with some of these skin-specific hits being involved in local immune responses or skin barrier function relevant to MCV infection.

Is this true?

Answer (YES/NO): NO